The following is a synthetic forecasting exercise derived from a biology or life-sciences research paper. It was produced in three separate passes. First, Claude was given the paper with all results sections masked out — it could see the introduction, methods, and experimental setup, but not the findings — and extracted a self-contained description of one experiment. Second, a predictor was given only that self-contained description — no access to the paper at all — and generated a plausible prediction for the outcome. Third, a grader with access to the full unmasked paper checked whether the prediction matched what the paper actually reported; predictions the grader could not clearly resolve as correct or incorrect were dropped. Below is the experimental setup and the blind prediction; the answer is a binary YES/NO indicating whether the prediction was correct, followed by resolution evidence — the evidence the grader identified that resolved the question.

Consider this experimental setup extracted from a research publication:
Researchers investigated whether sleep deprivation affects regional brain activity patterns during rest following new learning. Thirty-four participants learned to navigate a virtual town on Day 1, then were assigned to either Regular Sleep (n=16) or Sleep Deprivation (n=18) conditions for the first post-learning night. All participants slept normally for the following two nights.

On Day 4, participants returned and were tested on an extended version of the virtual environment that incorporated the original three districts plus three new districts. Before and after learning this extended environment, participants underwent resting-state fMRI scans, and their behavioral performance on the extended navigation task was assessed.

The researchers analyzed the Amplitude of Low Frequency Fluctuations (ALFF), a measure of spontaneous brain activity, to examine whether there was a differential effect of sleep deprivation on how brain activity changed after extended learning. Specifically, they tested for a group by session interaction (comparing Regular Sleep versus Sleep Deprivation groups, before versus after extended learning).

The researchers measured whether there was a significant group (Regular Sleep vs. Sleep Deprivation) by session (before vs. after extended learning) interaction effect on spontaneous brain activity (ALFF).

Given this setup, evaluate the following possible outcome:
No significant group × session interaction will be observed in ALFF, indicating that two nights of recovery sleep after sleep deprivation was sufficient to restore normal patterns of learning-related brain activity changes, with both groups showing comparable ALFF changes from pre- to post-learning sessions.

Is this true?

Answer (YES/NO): YES